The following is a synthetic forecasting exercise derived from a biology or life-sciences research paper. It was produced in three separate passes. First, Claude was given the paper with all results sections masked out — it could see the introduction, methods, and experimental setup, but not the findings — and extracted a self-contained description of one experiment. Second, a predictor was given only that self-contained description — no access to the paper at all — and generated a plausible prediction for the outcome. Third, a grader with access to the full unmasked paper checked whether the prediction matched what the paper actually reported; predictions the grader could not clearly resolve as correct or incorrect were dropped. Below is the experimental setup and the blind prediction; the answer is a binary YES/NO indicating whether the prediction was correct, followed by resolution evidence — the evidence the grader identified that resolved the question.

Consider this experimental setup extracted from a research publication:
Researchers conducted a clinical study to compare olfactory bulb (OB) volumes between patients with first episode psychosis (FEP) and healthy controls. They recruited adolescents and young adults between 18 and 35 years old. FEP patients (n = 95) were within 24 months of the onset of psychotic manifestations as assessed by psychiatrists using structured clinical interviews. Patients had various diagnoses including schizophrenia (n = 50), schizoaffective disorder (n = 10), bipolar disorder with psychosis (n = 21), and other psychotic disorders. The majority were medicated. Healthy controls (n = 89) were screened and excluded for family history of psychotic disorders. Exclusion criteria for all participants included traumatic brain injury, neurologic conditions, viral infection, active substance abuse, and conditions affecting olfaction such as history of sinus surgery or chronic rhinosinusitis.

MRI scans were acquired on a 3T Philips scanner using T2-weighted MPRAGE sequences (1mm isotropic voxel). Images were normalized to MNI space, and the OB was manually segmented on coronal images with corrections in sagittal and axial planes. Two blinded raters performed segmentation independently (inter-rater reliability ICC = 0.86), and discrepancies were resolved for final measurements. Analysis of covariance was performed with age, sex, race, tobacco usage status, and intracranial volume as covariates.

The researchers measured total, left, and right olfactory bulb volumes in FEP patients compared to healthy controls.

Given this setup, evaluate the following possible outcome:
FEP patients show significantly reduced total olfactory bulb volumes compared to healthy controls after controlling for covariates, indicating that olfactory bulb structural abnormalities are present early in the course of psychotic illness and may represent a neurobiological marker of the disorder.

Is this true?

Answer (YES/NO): YES